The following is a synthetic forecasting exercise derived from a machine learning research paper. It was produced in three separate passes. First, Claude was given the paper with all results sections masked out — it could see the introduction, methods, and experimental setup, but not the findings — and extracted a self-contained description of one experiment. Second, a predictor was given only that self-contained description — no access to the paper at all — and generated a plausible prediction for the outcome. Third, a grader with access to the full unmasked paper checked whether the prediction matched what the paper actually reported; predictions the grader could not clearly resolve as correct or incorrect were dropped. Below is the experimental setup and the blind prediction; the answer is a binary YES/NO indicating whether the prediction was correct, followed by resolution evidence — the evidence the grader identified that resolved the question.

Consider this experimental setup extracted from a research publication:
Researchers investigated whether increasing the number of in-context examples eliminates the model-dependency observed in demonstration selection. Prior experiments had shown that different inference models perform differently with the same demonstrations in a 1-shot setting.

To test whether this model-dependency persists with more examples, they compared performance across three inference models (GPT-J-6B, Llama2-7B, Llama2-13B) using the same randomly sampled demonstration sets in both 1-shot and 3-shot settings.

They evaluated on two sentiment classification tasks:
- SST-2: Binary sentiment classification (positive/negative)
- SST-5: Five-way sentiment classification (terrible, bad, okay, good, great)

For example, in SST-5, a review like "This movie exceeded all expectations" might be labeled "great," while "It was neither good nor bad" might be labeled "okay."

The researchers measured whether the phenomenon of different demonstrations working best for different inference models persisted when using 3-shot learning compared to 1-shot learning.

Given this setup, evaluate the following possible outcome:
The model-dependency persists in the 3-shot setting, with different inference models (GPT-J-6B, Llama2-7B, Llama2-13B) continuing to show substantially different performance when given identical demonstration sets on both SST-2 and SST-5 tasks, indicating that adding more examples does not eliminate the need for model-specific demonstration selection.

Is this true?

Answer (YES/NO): YES